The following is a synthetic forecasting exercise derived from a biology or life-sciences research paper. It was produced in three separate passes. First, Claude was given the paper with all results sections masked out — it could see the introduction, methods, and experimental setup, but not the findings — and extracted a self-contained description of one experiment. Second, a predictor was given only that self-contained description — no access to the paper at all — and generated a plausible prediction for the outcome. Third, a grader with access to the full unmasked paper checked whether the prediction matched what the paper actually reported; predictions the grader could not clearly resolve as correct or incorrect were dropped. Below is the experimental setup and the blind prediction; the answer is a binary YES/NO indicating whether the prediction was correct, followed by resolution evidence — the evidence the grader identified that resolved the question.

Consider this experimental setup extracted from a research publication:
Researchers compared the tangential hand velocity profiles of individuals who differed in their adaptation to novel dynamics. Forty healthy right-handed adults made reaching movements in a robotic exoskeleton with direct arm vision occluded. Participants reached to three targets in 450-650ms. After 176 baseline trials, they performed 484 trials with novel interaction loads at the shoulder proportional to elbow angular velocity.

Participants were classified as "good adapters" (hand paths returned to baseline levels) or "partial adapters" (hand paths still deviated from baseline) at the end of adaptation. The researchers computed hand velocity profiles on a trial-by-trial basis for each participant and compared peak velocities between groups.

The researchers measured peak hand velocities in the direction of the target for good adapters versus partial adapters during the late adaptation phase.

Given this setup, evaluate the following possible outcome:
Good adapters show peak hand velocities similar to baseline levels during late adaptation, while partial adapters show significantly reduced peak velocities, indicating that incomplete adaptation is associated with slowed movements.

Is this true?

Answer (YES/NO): NO